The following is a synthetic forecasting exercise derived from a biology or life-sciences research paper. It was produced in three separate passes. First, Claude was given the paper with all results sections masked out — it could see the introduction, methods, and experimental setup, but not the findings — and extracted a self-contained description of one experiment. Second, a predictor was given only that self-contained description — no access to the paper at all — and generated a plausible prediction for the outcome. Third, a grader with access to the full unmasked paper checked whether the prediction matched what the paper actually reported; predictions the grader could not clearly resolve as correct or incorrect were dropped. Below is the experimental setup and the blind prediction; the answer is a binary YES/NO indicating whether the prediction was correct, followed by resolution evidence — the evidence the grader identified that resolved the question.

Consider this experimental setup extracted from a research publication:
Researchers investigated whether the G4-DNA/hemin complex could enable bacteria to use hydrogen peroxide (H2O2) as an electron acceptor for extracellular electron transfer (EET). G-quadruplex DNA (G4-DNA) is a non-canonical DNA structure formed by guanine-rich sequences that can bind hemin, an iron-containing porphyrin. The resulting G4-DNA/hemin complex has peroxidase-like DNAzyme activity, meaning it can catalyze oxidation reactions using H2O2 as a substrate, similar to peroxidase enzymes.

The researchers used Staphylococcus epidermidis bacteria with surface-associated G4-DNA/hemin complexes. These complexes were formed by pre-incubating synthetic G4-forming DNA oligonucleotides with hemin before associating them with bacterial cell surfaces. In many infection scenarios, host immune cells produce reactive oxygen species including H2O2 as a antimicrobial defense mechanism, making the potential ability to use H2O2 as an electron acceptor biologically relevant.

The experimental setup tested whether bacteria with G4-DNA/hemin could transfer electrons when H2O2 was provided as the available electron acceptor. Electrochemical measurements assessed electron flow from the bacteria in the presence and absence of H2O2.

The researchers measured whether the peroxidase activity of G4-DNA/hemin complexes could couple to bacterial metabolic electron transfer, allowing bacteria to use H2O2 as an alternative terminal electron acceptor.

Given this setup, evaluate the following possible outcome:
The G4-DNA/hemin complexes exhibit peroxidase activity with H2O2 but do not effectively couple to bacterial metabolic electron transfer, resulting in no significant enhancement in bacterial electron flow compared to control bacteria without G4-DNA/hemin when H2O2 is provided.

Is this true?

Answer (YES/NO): NO